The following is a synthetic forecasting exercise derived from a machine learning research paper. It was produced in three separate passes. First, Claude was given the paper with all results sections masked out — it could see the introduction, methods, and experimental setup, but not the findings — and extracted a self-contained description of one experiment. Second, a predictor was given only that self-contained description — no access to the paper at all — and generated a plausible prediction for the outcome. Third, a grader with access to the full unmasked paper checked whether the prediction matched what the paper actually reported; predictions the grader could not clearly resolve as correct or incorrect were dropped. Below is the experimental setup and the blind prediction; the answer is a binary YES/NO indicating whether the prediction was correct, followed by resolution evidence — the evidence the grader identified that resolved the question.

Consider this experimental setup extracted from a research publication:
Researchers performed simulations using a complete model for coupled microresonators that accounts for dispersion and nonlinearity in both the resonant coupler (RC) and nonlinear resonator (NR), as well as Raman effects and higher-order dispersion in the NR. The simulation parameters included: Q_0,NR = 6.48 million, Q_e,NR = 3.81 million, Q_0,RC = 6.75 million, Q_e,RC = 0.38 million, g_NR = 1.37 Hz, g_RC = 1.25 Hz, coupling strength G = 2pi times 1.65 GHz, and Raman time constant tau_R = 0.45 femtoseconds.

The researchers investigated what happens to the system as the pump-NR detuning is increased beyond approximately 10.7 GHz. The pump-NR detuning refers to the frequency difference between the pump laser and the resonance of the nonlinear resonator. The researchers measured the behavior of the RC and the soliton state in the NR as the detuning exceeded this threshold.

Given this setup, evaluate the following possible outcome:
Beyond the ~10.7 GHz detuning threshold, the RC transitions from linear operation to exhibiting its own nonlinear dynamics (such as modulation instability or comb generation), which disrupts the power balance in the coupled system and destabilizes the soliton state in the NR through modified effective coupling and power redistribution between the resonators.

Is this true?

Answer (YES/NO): YES